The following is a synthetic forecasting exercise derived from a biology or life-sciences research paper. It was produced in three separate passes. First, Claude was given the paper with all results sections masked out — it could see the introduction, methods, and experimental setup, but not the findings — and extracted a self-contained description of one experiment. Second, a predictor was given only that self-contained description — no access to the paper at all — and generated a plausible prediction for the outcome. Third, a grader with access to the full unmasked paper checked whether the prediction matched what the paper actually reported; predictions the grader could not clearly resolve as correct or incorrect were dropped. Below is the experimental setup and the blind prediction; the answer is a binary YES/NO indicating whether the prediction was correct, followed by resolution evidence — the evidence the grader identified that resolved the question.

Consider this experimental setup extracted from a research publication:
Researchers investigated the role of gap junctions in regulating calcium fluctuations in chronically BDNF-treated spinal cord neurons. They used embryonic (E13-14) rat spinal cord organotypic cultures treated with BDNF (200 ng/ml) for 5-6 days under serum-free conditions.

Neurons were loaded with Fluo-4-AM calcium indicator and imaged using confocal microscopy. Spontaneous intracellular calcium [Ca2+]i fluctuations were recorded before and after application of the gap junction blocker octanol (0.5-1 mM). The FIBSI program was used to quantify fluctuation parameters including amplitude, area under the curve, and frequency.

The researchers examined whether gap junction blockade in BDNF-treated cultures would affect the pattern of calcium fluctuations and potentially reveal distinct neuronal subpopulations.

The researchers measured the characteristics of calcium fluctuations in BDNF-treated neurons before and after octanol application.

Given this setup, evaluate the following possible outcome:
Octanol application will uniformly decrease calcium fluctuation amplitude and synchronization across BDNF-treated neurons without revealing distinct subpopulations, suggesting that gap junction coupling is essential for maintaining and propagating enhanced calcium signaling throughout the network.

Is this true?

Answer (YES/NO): NO